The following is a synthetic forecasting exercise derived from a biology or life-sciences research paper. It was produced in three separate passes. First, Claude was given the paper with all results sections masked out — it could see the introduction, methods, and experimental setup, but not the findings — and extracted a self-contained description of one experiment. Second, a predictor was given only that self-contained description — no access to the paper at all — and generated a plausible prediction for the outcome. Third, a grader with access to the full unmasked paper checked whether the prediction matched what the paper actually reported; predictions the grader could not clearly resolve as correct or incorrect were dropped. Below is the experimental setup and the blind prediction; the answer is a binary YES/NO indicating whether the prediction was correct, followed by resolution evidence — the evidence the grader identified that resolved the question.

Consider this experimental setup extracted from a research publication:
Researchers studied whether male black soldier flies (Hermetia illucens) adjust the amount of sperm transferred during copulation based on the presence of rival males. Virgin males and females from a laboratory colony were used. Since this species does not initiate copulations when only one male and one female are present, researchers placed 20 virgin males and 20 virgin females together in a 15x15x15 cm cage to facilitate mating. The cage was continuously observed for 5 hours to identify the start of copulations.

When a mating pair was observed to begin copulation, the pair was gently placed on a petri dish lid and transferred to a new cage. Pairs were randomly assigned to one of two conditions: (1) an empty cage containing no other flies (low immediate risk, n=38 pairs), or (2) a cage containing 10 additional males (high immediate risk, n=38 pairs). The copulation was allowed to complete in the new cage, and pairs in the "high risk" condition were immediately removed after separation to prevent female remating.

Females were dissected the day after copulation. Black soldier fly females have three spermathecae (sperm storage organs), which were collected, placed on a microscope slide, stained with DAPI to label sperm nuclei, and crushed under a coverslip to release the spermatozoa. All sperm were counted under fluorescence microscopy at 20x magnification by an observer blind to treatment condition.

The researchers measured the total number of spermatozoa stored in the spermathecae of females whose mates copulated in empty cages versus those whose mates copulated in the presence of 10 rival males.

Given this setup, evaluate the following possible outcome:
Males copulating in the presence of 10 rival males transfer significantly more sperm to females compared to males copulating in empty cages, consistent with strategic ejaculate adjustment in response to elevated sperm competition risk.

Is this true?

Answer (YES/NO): YES